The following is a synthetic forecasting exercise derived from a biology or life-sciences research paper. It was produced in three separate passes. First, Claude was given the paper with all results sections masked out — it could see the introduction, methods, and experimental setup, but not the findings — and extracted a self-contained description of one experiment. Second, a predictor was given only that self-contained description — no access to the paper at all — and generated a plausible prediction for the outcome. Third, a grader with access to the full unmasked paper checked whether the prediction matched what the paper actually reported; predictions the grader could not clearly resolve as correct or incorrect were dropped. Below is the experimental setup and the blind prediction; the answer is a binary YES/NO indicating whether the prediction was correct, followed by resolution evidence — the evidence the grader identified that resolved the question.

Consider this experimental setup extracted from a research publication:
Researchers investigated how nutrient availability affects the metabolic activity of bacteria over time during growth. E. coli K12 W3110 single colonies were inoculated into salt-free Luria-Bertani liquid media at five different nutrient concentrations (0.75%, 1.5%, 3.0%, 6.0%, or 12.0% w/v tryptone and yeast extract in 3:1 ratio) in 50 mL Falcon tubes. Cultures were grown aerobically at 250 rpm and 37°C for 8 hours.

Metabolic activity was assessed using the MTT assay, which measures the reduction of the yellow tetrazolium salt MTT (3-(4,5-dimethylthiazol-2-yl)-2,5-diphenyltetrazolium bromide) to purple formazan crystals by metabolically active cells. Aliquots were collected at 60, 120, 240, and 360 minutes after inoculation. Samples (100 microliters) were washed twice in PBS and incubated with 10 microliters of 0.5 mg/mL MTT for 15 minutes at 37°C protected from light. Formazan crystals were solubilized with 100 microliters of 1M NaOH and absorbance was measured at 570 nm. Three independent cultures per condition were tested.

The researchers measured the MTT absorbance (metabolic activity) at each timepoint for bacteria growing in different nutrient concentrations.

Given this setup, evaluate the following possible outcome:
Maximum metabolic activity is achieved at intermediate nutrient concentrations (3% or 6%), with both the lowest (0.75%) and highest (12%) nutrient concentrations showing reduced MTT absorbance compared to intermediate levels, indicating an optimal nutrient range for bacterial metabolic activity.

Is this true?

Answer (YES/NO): NO